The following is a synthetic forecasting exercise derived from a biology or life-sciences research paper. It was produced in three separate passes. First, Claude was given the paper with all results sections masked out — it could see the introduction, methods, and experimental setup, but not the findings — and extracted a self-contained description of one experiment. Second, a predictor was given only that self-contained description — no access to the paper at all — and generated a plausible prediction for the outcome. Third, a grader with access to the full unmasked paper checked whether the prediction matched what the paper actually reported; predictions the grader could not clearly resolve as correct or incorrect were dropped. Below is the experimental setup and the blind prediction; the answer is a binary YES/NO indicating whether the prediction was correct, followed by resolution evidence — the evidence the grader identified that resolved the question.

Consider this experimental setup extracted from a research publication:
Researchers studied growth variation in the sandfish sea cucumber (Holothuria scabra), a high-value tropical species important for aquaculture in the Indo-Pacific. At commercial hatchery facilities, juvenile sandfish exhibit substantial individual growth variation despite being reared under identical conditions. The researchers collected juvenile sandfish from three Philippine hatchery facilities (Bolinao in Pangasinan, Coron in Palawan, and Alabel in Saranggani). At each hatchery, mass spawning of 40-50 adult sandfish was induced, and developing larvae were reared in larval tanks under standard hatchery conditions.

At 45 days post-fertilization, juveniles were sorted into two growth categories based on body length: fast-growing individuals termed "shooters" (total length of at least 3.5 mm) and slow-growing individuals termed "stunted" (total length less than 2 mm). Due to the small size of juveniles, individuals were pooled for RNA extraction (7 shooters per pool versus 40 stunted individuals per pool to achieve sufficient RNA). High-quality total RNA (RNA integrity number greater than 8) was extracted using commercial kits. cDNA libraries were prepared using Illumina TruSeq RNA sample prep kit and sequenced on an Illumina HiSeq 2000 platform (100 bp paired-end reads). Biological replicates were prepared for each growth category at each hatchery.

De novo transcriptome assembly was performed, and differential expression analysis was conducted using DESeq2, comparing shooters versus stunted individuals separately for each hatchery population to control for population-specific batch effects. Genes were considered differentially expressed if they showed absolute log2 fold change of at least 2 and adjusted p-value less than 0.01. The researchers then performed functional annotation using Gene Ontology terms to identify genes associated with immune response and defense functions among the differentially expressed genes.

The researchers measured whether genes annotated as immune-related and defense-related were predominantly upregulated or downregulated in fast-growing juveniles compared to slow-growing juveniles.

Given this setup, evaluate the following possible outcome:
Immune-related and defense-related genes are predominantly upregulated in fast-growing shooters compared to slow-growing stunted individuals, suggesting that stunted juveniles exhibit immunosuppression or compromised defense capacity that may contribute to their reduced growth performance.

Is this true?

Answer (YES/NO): YES